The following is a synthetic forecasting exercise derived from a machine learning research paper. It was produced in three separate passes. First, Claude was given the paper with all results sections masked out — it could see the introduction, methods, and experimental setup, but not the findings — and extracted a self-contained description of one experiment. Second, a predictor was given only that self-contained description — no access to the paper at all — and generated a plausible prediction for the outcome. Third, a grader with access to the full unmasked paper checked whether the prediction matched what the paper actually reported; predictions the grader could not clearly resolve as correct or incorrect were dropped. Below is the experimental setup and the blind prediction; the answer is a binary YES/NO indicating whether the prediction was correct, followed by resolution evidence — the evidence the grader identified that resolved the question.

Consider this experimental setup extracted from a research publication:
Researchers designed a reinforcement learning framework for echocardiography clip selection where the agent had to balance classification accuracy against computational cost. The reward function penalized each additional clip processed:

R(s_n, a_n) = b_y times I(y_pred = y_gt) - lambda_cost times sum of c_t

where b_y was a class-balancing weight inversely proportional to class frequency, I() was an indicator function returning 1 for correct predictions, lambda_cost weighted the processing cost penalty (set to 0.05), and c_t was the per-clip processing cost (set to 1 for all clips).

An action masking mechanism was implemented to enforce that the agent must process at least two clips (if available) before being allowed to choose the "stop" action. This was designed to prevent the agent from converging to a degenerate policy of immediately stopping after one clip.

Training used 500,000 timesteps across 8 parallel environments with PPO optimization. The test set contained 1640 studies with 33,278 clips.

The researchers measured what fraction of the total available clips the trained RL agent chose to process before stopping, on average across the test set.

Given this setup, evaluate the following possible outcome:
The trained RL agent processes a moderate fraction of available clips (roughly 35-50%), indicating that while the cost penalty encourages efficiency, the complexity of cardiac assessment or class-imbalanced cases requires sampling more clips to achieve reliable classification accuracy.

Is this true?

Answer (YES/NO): NO